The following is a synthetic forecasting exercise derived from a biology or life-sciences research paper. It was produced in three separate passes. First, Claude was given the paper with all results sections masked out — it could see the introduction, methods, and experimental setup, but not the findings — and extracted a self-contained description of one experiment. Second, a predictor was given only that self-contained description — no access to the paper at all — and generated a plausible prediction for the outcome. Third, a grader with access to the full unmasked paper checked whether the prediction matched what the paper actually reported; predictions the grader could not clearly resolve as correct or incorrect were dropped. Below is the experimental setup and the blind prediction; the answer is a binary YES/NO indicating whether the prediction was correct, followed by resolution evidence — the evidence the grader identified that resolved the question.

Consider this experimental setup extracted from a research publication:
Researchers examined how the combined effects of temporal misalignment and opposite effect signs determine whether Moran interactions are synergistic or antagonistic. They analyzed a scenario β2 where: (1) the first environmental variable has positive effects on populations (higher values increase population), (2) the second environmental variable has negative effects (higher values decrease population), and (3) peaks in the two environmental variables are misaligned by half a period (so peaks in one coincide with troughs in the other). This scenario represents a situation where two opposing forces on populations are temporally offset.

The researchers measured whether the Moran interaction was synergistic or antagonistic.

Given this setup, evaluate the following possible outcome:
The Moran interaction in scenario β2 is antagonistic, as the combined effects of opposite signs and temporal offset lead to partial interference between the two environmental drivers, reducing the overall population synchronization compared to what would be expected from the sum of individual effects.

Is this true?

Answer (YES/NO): NO